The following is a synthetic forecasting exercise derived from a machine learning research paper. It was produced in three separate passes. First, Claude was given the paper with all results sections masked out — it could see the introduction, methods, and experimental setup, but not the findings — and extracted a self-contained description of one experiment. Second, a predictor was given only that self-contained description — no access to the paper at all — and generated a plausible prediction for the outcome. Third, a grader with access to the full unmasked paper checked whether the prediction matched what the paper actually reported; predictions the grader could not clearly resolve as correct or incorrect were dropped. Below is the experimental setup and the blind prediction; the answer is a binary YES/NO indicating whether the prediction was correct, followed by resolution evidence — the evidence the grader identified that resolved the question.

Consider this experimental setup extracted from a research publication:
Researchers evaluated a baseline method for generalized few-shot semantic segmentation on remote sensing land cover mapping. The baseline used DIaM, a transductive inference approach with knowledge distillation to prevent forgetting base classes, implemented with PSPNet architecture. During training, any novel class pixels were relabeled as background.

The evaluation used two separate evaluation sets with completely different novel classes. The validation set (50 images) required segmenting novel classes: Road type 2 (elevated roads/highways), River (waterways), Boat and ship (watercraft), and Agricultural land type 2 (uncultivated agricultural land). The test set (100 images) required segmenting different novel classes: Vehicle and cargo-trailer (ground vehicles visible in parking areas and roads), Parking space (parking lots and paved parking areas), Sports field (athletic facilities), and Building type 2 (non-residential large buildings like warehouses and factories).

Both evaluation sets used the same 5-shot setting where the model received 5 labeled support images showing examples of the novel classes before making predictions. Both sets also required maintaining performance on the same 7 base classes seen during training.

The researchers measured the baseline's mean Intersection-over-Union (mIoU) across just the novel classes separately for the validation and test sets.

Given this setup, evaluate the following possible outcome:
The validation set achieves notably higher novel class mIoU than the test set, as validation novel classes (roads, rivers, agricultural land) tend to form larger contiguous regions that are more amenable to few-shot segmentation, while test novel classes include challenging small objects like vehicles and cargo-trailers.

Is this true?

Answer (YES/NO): NO